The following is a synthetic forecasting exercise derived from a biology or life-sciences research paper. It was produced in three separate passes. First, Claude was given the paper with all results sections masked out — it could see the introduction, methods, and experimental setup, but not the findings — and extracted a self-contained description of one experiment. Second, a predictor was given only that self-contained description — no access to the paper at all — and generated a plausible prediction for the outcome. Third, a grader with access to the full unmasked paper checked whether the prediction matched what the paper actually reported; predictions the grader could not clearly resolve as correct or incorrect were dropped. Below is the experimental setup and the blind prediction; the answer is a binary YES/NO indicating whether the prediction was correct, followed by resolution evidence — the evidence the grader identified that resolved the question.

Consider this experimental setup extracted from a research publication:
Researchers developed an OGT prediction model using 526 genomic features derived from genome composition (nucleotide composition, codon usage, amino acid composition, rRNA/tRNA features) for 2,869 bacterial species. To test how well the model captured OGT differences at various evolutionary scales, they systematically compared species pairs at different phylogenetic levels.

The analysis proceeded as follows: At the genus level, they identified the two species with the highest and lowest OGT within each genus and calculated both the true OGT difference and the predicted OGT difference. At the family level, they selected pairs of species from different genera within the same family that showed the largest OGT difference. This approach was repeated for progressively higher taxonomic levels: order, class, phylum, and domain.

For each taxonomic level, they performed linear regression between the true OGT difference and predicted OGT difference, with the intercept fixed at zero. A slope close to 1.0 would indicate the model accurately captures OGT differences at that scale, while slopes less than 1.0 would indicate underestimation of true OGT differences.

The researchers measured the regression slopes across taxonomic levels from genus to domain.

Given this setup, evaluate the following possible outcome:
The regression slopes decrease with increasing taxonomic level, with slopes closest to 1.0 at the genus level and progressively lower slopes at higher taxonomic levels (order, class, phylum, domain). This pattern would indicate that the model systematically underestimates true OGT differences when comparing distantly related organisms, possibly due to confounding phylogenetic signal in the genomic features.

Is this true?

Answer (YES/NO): NO